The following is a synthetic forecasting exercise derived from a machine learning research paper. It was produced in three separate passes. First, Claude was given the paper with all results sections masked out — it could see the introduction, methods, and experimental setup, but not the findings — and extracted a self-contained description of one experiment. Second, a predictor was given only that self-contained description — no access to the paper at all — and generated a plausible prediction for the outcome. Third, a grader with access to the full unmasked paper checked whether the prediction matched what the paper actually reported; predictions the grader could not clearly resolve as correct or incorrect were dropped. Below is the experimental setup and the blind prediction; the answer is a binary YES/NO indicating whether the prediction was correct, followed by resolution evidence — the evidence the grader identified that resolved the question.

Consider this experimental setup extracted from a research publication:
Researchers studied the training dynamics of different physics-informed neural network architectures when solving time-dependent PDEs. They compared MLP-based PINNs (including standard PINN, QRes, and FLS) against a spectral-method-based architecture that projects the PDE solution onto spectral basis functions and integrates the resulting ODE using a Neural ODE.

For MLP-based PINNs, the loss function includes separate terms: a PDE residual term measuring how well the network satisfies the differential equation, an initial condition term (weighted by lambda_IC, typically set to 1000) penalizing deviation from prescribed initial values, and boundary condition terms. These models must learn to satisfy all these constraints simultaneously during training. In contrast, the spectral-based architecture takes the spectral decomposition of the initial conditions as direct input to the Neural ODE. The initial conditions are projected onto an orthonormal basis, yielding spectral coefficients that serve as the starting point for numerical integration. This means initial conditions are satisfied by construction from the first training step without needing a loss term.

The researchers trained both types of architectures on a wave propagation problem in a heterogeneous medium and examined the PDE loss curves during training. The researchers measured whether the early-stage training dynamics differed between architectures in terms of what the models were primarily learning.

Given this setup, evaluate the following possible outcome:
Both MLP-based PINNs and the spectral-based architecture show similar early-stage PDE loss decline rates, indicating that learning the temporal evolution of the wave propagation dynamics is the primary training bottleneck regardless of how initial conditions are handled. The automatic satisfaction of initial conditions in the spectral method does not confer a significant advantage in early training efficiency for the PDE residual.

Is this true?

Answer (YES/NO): NO